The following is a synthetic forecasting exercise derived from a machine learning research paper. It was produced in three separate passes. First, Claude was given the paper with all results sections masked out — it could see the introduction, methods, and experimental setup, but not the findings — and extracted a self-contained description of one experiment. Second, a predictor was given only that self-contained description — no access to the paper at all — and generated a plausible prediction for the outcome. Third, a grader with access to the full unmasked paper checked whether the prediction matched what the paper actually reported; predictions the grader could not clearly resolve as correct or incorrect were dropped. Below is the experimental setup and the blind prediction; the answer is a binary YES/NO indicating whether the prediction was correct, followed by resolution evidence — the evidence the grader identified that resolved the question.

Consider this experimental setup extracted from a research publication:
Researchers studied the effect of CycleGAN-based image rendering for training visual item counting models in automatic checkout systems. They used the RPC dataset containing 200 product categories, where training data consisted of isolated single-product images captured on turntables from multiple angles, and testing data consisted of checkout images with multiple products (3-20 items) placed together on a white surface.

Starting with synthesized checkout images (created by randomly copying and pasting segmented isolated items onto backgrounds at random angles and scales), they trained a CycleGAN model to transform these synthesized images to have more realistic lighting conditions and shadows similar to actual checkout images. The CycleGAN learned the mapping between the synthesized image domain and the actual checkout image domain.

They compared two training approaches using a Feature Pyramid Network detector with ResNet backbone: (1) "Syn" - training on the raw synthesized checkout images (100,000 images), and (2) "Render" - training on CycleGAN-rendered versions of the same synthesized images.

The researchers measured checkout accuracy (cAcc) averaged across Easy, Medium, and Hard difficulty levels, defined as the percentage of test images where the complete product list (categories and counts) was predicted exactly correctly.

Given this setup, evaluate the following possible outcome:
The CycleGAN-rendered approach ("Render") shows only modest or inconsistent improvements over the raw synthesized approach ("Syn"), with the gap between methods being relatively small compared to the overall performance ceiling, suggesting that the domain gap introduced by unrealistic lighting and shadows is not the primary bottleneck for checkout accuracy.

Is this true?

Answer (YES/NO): NO